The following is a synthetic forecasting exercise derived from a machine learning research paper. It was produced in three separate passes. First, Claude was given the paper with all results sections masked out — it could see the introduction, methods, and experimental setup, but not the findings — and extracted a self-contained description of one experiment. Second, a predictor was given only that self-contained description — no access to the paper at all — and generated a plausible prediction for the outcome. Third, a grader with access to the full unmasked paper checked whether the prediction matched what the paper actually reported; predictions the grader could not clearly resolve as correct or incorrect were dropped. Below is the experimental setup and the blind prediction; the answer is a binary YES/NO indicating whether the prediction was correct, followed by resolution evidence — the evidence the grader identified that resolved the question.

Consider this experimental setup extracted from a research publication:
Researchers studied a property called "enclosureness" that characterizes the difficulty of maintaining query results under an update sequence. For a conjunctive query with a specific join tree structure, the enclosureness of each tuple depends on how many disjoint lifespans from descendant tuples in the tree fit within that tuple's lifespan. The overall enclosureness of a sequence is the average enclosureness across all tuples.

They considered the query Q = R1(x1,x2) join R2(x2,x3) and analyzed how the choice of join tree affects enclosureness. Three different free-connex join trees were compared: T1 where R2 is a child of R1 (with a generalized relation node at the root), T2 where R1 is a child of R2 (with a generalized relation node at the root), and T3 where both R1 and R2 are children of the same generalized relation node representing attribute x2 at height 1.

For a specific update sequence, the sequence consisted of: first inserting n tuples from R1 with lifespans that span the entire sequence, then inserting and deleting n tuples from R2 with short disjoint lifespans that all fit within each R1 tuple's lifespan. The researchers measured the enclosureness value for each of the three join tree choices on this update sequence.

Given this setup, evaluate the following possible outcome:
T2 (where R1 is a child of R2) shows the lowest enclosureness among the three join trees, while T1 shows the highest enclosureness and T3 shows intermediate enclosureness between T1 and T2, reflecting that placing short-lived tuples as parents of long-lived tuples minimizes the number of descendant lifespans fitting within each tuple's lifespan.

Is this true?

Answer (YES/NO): NO